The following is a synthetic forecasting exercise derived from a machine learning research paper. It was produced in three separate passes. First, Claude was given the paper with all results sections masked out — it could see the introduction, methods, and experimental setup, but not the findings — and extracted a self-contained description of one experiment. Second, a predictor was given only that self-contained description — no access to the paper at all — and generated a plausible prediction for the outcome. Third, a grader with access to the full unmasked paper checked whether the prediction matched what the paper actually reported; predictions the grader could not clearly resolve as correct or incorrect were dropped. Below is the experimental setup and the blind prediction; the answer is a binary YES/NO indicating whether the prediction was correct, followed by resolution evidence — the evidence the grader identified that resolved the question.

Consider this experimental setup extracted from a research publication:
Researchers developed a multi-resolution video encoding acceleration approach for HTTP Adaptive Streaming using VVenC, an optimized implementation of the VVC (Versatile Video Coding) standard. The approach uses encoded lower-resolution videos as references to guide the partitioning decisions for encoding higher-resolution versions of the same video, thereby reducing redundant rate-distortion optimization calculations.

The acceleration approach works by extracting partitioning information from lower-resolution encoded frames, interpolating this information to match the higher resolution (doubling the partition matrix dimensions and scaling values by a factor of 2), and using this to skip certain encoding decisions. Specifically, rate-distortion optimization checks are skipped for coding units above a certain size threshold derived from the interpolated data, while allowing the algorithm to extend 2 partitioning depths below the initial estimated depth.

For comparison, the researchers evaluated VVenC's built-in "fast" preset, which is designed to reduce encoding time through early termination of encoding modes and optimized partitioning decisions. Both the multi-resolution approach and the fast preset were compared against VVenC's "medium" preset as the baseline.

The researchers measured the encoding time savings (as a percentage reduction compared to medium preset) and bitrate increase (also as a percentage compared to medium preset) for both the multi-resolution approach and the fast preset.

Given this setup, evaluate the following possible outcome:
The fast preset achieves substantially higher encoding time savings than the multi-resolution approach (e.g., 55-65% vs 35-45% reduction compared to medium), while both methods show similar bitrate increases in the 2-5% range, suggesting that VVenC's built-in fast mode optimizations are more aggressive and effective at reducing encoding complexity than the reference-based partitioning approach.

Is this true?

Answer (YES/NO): NO